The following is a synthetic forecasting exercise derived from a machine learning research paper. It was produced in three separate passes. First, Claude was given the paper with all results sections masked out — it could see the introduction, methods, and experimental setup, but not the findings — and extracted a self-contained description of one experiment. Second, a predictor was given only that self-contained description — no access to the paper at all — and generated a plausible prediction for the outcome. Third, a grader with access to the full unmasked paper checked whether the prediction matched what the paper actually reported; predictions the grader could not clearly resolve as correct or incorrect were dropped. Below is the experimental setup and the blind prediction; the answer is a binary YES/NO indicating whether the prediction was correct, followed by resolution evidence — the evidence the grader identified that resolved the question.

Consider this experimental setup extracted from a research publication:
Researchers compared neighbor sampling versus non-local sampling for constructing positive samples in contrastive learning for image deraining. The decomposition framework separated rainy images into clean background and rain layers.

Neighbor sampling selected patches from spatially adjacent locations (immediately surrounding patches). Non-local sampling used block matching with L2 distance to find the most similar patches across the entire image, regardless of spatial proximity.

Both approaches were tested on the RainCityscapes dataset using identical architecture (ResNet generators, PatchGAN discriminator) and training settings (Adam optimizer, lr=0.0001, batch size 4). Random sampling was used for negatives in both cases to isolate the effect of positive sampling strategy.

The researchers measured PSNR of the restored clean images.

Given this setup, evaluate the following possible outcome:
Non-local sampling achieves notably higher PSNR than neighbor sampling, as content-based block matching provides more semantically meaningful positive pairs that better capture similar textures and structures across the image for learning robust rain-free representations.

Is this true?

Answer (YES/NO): NO